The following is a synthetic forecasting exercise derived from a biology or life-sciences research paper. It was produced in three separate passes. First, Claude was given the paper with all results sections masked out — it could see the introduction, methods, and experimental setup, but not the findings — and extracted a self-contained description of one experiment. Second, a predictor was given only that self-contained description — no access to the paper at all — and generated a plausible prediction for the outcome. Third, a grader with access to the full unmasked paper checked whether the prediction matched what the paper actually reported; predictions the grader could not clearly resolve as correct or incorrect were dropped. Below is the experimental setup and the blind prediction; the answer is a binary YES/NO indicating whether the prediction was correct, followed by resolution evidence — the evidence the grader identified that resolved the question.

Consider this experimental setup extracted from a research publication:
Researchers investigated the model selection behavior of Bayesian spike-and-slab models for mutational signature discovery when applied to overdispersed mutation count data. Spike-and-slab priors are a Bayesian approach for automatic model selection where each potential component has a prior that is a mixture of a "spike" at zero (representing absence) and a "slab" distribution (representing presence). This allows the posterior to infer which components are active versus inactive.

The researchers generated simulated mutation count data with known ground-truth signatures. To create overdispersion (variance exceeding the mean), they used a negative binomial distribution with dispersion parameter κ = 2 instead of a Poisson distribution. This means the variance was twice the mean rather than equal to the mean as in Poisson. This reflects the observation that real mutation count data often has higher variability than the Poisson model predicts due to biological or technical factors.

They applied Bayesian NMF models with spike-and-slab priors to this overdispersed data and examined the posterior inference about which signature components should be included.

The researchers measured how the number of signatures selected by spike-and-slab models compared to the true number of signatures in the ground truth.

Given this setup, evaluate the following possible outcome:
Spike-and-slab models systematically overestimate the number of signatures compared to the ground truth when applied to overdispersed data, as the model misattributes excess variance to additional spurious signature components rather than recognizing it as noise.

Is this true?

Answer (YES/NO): YES